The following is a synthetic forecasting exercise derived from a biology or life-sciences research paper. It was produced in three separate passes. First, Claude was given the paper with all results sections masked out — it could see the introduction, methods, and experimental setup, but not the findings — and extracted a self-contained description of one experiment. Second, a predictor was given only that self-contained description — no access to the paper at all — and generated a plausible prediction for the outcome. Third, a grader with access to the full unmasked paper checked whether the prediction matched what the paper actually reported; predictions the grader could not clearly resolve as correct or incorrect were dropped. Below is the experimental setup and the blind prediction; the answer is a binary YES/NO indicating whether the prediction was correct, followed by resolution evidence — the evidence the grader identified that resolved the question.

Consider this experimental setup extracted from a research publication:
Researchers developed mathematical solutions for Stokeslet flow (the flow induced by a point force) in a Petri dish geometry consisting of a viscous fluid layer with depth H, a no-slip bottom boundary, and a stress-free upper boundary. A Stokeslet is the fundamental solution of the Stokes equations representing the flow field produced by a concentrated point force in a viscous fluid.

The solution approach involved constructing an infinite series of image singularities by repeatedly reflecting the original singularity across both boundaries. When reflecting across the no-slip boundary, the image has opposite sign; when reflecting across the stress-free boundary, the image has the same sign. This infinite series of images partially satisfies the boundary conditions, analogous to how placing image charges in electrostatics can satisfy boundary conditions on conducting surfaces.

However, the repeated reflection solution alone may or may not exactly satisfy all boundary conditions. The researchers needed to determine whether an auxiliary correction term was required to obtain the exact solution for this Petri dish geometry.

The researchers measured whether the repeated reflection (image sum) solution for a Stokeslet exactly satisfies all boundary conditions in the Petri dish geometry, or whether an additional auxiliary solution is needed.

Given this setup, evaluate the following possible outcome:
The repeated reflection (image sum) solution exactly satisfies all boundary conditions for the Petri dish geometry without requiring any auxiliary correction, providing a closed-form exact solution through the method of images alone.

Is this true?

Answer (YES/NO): NO